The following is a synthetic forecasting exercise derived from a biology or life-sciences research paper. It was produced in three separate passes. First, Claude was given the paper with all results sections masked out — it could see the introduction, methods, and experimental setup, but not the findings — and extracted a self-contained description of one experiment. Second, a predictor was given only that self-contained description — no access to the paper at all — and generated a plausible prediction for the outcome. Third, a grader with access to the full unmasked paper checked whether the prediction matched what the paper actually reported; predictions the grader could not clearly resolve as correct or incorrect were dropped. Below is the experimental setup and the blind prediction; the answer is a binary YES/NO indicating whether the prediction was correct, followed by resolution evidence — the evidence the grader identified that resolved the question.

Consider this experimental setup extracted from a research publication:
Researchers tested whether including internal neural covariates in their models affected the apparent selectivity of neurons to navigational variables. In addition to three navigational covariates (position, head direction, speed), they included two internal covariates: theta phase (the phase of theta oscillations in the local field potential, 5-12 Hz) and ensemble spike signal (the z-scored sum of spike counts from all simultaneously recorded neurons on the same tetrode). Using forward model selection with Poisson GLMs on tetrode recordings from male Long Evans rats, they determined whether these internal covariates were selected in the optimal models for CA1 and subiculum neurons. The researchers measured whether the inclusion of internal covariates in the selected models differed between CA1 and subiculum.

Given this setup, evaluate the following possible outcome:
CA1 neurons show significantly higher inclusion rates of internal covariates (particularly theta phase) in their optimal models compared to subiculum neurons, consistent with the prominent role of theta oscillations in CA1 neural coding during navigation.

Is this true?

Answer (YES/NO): NO